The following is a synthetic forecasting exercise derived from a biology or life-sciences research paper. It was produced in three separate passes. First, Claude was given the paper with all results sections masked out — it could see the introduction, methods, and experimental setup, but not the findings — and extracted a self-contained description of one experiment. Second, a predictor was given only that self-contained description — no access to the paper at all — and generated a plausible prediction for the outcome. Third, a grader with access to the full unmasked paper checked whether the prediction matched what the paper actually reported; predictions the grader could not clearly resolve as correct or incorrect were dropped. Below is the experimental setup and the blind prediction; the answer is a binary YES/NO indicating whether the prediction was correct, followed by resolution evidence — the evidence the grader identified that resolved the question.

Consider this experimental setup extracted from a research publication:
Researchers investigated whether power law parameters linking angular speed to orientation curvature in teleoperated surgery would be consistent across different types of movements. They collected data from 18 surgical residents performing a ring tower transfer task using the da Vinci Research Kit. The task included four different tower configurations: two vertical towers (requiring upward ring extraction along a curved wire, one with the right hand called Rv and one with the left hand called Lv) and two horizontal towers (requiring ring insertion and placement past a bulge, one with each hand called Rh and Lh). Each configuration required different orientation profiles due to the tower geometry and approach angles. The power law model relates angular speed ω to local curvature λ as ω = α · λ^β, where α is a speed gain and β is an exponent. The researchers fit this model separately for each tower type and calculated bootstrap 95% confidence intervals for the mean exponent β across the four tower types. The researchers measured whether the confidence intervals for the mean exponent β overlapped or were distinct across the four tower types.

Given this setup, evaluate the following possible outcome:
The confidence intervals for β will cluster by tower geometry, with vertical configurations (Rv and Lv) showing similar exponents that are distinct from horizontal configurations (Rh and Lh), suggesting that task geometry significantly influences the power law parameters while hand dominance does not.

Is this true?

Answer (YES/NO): NO